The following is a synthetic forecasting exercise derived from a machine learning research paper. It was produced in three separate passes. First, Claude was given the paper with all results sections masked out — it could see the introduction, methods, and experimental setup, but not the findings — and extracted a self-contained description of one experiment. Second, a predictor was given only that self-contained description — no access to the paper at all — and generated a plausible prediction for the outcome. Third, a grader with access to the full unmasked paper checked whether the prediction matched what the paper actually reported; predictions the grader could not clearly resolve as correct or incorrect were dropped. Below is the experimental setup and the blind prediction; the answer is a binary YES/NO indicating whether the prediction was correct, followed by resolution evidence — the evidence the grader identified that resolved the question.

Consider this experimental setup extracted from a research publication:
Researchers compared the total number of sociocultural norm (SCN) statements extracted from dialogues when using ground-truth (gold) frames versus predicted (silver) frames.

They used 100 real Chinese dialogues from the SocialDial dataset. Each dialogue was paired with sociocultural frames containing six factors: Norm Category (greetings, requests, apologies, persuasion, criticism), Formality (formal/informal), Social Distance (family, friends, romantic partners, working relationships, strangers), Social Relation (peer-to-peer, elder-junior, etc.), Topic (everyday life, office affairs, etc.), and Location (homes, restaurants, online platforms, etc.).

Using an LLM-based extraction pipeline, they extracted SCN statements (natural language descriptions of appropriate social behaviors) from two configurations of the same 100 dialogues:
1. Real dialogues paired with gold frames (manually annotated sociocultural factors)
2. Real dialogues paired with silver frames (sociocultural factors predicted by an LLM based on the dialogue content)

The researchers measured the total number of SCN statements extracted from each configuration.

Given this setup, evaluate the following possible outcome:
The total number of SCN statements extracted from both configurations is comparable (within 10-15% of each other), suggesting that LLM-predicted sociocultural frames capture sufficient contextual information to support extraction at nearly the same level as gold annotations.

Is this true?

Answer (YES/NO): YES